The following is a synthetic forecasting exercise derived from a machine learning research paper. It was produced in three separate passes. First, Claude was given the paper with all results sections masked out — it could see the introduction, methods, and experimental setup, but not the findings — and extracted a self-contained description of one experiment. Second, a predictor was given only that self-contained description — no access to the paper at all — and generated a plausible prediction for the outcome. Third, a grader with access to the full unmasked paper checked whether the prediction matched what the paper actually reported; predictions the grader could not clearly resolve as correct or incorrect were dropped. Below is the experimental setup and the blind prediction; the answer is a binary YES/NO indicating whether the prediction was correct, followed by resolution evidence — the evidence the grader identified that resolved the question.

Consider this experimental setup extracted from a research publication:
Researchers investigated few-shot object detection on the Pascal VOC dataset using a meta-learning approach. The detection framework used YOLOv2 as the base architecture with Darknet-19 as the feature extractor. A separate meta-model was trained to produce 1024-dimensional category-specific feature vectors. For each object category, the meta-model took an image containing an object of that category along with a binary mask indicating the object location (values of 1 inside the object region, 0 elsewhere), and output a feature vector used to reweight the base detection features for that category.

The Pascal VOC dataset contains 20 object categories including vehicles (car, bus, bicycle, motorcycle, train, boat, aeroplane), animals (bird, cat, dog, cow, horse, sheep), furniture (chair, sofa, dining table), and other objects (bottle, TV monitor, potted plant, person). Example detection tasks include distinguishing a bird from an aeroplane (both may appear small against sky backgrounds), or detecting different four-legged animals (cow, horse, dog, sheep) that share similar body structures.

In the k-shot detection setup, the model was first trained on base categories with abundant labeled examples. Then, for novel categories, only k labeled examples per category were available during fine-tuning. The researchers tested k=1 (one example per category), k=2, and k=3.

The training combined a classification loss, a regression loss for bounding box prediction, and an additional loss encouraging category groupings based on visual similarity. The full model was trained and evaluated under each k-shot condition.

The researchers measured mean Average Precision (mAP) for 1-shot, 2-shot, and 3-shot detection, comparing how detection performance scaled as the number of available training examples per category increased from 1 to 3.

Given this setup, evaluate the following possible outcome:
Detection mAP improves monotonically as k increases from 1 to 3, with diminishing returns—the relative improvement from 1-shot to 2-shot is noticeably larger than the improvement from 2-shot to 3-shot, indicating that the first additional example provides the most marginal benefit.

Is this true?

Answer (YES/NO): NO